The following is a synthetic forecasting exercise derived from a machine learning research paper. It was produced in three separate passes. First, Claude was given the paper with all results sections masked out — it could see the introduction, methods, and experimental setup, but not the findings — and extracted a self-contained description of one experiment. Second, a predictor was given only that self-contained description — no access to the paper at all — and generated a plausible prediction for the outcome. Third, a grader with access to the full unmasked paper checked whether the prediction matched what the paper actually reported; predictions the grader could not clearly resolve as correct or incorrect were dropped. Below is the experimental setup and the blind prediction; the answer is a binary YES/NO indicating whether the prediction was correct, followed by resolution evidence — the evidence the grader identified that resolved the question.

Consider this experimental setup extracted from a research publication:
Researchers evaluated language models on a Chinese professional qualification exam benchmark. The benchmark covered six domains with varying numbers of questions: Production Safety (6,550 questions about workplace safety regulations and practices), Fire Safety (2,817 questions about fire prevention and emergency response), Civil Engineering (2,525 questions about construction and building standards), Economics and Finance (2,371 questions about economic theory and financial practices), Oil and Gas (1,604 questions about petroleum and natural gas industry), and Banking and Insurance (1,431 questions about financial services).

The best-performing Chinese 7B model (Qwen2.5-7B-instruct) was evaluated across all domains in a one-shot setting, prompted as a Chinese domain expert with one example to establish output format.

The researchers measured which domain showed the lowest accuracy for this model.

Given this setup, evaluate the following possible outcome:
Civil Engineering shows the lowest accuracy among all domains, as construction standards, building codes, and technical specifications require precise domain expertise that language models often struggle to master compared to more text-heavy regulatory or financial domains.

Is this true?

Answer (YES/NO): YES